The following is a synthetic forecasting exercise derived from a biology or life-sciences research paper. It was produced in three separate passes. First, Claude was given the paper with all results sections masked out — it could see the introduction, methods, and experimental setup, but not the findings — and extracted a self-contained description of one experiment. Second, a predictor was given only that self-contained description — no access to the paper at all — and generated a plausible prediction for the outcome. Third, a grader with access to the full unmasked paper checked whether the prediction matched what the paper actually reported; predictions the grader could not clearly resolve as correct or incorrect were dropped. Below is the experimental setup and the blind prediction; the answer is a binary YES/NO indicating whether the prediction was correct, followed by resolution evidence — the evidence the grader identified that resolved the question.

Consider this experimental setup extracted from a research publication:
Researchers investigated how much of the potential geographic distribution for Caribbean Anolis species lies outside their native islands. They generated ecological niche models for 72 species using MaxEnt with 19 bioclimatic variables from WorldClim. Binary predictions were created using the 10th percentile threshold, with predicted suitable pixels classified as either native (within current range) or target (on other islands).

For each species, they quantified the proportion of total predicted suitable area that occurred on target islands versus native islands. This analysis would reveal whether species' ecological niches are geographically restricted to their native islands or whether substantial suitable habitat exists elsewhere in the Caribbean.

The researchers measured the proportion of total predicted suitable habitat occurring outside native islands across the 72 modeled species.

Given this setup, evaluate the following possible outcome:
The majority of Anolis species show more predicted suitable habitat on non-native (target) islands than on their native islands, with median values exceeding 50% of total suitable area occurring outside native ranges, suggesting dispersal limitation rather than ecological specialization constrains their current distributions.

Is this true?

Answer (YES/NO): NO